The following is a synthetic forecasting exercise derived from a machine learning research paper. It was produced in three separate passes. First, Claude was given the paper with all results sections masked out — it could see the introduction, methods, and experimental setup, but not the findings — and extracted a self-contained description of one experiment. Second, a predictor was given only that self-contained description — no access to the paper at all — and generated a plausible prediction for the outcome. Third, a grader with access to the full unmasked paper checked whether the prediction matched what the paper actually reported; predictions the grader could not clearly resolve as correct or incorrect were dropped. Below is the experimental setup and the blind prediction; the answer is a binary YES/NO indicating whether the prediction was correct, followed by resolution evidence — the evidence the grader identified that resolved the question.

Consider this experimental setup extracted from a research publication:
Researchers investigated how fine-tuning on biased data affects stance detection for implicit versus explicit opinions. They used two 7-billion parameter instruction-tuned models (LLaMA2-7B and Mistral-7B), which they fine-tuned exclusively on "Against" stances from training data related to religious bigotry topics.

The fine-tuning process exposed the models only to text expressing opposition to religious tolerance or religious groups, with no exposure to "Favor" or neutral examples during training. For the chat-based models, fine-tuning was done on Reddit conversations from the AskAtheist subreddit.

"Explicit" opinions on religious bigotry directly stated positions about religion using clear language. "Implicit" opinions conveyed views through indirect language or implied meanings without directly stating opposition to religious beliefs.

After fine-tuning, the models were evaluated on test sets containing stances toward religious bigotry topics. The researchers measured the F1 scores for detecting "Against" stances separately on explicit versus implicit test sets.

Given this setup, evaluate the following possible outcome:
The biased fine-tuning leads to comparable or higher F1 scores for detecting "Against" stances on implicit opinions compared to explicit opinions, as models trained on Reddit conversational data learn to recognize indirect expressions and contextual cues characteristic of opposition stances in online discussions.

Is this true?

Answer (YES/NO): YES